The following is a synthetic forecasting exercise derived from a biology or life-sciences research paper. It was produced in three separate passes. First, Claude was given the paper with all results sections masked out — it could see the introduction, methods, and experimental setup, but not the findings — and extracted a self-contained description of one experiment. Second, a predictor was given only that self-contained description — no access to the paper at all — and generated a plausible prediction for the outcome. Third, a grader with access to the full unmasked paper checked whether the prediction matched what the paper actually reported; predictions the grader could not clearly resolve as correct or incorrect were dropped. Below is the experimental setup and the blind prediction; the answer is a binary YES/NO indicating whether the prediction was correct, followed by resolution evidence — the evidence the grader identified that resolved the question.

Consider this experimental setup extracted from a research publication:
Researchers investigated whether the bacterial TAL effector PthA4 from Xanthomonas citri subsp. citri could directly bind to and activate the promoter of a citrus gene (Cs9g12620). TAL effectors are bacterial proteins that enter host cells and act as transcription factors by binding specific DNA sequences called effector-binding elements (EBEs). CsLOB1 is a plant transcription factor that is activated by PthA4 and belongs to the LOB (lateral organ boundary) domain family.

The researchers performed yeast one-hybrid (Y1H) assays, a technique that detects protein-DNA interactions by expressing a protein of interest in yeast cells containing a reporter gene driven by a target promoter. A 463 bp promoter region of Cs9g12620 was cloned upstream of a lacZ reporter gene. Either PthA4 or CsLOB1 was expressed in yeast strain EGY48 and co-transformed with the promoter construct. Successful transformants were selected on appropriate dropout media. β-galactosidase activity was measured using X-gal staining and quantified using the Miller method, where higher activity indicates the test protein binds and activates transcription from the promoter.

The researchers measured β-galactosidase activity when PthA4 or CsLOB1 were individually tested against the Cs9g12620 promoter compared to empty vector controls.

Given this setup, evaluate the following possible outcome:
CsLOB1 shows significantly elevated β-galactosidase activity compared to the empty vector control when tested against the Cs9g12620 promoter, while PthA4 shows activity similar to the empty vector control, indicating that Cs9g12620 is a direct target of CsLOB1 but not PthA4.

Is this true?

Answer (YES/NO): NO